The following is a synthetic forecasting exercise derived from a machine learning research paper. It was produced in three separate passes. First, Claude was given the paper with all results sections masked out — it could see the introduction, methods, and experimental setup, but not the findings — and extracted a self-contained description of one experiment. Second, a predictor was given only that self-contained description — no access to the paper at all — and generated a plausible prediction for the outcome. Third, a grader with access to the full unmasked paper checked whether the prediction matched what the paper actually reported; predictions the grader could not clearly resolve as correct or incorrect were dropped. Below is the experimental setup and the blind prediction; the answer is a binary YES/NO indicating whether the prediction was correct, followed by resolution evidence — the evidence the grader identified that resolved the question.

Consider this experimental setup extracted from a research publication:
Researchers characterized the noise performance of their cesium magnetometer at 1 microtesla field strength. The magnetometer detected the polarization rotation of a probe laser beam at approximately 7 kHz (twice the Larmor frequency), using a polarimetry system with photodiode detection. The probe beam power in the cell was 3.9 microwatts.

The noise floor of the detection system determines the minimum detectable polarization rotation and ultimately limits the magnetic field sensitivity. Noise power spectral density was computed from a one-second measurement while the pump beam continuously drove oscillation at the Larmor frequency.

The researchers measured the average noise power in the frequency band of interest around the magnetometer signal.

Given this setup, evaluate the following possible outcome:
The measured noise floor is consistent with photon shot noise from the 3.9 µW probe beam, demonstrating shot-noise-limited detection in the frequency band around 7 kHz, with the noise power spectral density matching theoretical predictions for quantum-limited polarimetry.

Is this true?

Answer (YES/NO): YES